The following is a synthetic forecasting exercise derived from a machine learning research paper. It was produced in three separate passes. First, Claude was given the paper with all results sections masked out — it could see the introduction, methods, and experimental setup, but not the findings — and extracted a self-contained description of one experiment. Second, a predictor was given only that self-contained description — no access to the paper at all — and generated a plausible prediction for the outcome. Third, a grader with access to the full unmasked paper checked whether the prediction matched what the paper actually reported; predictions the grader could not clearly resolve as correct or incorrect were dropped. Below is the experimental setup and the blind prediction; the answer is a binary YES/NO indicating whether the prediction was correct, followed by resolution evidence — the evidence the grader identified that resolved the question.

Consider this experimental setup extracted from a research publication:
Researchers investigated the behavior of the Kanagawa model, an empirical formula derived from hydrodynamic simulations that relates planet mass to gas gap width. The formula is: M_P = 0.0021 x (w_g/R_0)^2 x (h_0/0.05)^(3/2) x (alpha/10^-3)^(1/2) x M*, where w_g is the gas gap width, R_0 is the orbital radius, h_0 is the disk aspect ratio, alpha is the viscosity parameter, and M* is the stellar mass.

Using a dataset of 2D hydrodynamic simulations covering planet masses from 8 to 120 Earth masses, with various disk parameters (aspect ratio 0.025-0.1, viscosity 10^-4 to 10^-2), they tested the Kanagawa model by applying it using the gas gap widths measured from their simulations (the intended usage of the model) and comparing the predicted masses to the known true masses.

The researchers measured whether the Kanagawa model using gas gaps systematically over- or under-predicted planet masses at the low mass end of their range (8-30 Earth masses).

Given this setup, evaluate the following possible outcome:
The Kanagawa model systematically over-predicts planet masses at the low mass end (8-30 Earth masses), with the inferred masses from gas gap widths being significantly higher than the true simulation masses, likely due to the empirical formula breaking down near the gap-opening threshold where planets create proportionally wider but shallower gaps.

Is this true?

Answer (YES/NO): NO